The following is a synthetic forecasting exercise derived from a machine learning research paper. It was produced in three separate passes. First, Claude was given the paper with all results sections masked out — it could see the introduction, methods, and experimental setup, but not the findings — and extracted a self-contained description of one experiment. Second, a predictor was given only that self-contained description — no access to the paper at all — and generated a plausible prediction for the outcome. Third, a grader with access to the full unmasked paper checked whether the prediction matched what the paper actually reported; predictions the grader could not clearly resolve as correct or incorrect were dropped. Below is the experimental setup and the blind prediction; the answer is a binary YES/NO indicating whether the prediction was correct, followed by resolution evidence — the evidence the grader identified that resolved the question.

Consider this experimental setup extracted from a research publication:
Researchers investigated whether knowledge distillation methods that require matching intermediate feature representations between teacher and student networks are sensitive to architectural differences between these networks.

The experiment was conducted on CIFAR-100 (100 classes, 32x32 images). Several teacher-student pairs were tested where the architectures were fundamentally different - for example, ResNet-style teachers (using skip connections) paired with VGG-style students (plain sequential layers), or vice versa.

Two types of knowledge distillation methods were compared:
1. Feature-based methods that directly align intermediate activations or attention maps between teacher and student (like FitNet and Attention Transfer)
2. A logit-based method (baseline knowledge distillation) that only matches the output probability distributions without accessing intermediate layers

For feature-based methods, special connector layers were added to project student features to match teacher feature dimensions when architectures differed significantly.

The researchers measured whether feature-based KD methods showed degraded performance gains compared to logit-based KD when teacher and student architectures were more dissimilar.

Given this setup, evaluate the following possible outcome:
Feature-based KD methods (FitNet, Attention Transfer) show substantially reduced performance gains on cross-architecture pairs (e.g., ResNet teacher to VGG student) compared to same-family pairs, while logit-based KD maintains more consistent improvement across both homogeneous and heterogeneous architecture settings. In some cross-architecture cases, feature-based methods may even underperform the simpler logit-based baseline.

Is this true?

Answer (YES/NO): YES